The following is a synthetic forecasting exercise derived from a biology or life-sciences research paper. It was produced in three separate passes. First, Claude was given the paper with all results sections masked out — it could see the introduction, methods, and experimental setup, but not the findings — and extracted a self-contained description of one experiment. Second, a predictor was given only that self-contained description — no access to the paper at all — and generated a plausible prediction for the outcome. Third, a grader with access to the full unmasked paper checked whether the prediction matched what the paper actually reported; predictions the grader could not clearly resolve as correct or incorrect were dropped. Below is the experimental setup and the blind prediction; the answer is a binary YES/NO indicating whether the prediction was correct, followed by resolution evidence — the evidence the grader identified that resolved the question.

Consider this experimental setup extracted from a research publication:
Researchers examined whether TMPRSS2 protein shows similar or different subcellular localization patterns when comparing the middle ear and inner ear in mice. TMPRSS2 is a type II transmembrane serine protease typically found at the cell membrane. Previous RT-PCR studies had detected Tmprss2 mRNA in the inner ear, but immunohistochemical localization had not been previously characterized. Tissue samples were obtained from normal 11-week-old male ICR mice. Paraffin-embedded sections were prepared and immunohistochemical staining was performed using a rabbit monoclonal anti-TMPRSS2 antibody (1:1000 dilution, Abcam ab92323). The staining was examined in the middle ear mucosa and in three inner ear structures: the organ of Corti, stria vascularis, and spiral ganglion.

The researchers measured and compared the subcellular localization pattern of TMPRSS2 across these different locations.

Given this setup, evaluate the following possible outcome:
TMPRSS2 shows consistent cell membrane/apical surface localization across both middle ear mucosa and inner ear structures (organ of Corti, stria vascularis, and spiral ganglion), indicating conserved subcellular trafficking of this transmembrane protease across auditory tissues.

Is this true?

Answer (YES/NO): NO